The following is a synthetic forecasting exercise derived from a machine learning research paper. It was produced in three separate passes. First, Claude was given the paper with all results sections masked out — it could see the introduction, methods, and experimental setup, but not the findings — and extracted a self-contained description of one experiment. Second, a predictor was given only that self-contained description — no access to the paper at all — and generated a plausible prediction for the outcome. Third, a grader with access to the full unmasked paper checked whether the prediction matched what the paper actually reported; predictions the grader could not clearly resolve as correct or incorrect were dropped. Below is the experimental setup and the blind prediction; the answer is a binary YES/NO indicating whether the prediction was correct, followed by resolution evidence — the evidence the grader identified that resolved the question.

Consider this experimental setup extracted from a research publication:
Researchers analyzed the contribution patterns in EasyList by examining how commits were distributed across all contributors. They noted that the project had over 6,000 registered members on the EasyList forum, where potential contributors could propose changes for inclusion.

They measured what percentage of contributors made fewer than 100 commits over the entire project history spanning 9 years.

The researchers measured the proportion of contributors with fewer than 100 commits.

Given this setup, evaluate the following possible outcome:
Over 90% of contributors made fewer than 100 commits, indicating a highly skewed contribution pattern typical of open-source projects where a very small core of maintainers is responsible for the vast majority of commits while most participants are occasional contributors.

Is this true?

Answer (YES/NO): NO